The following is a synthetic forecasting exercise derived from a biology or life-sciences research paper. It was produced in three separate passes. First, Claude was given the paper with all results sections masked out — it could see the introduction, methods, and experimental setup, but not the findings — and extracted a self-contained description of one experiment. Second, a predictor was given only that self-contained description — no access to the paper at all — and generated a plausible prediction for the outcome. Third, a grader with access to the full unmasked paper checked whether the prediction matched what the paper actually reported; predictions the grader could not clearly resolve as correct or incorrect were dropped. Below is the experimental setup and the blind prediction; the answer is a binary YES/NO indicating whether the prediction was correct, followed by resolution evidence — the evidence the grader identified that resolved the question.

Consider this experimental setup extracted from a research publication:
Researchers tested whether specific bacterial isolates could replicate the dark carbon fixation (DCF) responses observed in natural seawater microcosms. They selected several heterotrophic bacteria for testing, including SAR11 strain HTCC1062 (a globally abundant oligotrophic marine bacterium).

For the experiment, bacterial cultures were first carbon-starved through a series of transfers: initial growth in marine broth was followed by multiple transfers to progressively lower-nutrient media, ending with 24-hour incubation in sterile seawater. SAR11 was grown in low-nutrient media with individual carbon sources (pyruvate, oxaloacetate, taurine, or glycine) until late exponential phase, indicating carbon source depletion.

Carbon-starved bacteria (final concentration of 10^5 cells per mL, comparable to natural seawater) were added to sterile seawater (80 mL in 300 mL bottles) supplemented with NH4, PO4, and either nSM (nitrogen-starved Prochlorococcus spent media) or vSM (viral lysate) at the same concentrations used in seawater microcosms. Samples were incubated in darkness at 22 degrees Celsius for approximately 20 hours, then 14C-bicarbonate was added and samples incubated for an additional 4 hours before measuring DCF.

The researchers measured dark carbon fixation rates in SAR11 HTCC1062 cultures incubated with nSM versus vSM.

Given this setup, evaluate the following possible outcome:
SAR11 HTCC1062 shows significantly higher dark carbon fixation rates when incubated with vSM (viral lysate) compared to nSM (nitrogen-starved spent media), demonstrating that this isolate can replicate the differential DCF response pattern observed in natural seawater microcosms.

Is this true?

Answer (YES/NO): NO